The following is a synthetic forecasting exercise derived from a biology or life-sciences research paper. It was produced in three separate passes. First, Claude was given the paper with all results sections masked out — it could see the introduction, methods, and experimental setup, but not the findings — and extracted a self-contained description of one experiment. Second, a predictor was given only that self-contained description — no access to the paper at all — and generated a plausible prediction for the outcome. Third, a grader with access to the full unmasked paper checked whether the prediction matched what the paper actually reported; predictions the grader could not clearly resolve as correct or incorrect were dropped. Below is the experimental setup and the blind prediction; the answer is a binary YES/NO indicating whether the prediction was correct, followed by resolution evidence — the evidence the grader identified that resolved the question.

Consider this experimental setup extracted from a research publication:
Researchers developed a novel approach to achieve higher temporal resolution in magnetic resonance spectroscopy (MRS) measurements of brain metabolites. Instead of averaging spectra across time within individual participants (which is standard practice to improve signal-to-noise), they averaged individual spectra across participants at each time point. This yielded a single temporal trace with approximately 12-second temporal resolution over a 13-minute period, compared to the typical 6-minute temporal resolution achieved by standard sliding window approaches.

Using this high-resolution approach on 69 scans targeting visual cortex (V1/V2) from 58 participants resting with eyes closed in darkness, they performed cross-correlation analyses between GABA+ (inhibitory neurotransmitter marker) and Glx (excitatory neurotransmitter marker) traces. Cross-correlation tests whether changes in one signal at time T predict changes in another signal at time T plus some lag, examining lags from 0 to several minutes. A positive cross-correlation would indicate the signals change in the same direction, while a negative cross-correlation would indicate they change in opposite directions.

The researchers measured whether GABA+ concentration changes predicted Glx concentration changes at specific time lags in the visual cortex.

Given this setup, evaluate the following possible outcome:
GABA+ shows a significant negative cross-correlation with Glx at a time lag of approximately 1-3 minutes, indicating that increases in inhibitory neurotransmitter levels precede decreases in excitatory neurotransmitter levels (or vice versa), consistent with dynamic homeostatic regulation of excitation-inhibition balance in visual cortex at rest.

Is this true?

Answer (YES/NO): YES